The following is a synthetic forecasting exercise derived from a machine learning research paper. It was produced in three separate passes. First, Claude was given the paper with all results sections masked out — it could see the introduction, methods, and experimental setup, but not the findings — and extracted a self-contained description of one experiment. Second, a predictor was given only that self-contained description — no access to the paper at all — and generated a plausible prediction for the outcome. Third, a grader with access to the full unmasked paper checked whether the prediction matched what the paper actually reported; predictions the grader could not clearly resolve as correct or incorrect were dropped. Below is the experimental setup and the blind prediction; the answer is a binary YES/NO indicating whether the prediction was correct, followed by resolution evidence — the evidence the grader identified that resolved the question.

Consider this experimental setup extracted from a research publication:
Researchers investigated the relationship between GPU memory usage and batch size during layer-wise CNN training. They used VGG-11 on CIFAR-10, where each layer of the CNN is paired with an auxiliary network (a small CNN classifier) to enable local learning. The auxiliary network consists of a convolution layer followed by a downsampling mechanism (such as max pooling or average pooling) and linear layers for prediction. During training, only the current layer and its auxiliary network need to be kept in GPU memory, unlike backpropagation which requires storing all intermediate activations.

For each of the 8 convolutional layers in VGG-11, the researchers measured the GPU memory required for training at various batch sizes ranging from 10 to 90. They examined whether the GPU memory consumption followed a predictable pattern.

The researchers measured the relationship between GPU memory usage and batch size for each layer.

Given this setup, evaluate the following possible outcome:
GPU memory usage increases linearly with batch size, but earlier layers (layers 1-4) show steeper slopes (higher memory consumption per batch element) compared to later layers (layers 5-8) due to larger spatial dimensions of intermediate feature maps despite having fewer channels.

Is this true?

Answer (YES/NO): YES